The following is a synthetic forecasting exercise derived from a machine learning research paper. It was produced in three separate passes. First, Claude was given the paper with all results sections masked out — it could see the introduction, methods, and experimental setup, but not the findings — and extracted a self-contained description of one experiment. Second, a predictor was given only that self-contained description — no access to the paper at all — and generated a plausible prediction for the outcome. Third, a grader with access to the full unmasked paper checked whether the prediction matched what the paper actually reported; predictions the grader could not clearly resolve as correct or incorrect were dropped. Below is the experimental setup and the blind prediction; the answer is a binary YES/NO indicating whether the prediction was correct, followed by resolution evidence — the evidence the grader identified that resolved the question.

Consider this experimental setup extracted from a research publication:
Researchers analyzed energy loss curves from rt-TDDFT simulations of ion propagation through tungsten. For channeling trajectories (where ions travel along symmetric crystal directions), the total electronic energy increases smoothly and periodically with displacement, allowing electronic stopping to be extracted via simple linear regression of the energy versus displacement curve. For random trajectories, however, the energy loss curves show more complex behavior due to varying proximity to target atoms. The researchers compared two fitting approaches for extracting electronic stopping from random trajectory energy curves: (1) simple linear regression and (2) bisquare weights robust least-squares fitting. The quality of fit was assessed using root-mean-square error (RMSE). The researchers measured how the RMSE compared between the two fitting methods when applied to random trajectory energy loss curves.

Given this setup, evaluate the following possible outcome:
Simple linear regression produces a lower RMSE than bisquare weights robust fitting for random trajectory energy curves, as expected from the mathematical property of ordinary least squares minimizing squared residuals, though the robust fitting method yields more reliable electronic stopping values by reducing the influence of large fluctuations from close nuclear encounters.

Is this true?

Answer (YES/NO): NO